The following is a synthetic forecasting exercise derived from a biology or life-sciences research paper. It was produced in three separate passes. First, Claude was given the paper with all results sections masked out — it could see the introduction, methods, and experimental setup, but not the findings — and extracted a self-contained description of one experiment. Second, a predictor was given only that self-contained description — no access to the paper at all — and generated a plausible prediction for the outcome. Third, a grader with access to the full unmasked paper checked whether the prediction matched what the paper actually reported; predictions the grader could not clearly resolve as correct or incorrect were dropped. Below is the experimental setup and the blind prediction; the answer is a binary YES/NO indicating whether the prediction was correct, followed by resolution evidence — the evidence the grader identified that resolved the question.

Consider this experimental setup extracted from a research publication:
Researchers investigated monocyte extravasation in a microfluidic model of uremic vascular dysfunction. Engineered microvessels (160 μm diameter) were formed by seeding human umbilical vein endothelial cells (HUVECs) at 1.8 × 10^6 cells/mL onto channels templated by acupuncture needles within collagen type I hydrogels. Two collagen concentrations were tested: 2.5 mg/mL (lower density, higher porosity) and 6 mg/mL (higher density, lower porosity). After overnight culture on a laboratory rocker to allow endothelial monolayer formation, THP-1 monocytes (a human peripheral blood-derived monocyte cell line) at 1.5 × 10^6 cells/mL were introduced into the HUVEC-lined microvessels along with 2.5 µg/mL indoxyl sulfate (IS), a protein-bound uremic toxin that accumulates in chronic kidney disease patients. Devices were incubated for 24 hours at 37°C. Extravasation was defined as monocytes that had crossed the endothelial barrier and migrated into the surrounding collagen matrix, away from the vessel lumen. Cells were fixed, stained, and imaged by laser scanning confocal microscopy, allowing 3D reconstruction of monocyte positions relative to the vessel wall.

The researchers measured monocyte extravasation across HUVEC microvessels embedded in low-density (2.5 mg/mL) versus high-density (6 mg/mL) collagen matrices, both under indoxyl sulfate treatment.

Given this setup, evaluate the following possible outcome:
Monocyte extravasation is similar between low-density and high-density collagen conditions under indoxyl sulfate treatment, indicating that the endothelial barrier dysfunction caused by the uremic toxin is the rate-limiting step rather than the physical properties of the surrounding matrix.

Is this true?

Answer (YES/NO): NO